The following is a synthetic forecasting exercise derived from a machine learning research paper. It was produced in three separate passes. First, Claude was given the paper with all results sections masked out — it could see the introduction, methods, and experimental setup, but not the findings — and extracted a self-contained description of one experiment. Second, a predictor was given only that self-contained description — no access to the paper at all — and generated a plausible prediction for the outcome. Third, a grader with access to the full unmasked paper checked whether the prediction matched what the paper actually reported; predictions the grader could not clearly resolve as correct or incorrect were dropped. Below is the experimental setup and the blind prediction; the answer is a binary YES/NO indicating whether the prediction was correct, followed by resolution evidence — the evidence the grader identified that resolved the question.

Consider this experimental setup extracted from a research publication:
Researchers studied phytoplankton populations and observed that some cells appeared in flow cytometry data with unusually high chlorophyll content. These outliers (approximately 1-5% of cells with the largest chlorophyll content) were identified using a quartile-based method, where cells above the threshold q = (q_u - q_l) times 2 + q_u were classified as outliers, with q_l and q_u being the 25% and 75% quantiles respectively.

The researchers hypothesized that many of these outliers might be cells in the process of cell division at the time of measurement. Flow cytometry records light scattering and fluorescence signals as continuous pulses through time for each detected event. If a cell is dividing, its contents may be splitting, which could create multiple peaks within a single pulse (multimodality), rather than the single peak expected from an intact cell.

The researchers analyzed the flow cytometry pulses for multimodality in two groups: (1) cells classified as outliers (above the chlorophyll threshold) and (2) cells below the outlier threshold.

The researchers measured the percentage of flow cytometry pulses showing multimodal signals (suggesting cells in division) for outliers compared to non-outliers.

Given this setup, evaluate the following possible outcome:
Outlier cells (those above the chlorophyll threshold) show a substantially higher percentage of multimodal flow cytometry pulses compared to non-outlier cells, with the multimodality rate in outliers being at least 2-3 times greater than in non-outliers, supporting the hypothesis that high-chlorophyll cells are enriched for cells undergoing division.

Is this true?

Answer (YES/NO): YES